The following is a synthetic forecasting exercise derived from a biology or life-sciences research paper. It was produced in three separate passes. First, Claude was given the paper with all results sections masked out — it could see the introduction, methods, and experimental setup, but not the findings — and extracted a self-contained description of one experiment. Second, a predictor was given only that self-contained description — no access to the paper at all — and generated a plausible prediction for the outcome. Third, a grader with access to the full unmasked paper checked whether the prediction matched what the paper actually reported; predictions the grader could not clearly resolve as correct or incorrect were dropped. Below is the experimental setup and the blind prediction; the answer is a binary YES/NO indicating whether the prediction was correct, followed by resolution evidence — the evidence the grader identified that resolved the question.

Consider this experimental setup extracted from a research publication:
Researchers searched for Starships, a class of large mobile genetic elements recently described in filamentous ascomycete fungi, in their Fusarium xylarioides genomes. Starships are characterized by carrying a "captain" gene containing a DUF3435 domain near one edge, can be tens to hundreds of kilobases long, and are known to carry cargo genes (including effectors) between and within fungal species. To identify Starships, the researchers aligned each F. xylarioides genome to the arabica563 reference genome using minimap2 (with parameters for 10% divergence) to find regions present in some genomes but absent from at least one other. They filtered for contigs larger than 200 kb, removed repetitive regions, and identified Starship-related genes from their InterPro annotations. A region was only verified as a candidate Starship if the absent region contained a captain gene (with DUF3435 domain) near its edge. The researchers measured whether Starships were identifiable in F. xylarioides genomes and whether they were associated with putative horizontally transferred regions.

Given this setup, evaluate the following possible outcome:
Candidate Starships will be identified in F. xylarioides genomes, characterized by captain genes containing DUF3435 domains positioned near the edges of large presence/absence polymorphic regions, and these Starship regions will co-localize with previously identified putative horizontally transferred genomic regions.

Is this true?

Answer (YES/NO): YES